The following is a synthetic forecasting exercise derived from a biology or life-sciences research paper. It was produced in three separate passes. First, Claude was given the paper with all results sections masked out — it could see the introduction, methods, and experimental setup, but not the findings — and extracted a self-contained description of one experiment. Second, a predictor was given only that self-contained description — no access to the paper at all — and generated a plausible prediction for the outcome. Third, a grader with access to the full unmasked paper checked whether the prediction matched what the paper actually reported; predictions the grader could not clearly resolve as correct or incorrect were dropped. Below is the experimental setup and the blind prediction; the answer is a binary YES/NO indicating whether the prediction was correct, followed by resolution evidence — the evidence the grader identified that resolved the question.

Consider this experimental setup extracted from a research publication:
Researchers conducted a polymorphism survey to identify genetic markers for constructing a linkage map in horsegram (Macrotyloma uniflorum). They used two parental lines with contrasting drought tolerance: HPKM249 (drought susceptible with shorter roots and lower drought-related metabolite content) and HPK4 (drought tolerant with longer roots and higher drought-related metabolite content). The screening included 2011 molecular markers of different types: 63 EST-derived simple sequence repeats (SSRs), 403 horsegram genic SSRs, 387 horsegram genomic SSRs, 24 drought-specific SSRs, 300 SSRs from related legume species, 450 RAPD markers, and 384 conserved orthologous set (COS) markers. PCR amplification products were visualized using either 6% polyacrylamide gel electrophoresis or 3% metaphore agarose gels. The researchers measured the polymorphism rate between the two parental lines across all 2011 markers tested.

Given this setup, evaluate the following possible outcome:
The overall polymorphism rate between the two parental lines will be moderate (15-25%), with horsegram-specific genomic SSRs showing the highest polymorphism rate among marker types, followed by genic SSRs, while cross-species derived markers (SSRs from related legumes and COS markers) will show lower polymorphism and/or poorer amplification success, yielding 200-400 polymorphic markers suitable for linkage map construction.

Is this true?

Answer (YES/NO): NO